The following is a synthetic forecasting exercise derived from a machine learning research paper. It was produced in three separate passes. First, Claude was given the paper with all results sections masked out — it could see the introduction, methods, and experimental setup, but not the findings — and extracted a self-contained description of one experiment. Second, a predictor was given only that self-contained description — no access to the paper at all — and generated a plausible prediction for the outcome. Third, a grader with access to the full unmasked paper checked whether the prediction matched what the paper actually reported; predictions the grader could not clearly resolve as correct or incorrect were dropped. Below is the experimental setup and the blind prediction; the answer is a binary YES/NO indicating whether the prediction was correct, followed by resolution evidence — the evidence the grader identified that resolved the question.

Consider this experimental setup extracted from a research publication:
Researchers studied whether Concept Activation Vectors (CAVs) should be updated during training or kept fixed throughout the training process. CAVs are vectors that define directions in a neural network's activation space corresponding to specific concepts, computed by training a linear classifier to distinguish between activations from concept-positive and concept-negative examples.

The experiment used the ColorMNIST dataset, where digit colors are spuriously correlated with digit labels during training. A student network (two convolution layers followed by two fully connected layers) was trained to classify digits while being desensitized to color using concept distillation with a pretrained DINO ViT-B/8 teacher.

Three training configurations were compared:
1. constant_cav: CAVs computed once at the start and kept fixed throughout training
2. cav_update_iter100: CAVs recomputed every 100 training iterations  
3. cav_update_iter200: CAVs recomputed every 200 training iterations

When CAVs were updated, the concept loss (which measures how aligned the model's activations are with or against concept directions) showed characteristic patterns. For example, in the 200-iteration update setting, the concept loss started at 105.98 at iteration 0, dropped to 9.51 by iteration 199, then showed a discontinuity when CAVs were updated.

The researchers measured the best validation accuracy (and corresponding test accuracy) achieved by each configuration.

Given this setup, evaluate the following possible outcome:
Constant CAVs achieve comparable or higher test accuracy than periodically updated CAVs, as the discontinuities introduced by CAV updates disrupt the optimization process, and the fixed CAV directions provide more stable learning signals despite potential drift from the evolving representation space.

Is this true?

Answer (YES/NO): YES